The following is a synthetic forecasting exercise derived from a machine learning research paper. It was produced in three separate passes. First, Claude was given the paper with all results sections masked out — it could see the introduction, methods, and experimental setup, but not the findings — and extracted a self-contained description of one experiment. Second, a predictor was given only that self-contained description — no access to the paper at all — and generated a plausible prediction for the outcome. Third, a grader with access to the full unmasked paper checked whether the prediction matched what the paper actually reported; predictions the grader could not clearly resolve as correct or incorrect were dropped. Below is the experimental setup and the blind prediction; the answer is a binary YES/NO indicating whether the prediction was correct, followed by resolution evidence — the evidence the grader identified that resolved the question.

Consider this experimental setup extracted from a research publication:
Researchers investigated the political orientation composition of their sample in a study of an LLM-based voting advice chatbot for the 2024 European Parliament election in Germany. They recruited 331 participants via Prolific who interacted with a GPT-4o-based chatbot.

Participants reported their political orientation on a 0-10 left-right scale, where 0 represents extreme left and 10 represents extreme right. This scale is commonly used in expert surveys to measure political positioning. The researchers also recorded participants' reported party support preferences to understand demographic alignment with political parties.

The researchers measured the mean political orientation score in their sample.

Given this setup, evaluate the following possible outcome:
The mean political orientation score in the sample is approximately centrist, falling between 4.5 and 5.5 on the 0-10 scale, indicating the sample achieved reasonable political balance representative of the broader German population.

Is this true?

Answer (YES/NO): NO